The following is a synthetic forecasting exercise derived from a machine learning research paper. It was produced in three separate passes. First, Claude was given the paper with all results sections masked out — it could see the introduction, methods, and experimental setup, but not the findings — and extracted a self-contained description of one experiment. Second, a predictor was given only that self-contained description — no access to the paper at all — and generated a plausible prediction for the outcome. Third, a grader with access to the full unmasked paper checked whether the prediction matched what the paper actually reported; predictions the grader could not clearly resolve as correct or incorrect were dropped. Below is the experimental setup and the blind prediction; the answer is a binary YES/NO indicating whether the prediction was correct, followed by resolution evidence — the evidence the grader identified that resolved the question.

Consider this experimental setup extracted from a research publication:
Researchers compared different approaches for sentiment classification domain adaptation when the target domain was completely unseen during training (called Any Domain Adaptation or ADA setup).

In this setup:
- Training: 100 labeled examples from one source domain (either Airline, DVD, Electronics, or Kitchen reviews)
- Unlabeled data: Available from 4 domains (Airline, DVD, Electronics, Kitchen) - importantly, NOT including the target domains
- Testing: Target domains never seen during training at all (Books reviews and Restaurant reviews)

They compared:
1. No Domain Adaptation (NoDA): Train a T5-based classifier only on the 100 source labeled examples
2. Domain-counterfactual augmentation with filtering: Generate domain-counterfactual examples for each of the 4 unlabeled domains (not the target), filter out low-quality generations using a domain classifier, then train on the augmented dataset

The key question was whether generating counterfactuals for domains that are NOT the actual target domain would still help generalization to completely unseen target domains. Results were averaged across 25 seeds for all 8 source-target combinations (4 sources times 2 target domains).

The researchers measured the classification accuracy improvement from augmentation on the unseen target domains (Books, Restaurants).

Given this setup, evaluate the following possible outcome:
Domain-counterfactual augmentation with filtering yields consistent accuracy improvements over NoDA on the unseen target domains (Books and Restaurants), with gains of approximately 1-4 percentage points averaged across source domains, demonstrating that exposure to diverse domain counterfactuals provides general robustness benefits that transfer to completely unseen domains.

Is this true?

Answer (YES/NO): YES